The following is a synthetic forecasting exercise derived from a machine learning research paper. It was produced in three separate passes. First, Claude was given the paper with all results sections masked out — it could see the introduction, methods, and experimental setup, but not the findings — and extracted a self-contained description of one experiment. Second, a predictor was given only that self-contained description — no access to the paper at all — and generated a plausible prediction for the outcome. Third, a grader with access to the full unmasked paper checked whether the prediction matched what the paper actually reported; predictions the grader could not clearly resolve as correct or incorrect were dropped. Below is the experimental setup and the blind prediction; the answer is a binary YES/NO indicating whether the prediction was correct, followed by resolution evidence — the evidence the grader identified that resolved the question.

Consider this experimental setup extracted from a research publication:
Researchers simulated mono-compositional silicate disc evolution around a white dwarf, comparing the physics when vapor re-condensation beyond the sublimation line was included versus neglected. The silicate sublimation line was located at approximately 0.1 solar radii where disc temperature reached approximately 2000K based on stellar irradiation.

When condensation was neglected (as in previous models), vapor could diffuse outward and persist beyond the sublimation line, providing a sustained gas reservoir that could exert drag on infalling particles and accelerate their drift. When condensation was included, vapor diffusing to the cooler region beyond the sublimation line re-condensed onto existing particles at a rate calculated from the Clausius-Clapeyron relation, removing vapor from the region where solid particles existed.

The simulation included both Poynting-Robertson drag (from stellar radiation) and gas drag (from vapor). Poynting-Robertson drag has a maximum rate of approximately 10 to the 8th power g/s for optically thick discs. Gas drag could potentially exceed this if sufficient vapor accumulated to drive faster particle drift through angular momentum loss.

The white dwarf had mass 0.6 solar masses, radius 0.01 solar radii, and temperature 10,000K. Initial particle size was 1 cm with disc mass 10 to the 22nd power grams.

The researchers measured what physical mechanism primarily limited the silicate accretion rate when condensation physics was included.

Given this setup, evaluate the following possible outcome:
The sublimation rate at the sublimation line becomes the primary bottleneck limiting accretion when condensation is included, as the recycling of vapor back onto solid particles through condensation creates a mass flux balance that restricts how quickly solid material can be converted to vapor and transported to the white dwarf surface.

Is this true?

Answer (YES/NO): NO